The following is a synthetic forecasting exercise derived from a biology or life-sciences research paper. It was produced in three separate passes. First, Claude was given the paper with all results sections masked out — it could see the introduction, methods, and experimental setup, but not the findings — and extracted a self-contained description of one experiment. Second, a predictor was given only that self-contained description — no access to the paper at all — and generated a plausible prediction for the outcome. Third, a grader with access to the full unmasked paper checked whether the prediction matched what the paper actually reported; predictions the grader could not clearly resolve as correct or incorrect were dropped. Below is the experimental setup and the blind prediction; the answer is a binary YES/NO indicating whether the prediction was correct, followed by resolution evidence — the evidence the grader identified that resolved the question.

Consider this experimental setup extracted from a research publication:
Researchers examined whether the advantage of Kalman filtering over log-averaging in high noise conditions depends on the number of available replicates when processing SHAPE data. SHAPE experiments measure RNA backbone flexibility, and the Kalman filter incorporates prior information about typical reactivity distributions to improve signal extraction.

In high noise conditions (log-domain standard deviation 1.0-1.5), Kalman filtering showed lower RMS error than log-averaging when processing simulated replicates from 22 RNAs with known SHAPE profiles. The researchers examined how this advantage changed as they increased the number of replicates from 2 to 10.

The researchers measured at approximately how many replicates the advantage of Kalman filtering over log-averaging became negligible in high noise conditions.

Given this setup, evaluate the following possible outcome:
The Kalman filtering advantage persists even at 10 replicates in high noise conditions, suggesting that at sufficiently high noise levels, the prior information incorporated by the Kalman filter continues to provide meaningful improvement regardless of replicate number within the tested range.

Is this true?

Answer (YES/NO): NO